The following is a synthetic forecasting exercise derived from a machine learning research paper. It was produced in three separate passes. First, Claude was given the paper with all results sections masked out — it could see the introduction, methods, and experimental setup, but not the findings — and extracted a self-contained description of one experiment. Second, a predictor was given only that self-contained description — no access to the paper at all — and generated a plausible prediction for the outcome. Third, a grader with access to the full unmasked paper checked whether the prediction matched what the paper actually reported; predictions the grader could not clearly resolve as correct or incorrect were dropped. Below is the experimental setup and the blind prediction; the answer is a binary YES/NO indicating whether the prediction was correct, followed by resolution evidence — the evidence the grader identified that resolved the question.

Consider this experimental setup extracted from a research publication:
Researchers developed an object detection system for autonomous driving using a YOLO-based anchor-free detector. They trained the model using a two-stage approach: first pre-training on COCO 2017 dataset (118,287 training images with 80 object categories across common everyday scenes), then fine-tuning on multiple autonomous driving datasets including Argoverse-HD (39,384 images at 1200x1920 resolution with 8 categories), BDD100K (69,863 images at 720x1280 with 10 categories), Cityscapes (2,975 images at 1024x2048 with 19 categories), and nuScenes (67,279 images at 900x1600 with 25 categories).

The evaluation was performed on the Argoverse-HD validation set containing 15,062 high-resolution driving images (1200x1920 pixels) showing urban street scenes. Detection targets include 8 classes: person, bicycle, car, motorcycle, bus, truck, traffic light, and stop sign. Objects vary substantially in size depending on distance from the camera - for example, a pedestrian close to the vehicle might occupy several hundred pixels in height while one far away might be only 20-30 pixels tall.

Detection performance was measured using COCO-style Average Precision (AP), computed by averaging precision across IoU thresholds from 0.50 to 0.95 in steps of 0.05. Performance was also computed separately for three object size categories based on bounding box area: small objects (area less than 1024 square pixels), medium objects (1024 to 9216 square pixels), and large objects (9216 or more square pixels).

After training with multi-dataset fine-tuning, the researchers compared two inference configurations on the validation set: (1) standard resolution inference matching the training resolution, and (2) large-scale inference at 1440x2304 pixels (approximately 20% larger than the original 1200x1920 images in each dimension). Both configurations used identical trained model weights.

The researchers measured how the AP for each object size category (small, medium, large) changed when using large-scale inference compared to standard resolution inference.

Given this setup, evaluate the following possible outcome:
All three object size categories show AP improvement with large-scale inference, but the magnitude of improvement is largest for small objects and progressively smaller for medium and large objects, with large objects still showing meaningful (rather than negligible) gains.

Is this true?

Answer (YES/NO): NO